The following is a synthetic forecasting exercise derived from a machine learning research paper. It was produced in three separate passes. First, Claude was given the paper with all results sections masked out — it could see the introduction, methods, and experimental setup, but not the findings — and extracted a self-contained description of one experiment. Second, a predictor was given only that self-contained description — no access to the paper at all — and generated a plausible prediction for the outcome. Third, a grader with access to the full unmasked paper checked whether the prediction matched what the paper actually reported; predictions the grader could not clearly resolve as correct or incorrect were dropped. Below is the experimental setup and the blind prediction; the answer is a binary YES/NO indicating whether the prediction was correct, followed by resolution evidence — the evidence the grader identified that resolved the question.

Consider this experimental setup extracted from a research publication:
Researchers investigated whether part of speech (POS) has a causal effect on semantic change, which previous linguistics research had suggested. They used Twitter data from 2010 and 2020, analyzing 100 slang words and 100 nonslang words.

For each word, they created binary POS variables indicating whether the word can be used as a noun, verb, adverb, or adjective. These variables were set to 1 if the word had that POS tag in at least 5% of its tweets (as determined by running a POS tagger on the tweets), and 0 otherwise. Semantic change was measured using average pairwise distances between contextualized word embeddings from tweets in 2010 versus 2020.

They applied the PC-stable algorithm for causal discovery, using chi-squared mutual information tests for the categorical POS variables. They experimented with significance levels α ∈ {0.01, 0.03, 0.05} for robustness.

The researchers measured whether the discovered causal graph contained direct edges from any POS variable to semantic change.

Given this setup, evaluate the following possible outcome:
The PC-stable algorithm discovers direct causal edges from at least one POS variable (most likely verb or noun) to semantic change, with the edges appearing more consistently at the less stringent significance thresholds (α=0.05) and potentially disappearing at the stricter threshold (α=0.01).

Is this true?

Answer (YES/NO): NO